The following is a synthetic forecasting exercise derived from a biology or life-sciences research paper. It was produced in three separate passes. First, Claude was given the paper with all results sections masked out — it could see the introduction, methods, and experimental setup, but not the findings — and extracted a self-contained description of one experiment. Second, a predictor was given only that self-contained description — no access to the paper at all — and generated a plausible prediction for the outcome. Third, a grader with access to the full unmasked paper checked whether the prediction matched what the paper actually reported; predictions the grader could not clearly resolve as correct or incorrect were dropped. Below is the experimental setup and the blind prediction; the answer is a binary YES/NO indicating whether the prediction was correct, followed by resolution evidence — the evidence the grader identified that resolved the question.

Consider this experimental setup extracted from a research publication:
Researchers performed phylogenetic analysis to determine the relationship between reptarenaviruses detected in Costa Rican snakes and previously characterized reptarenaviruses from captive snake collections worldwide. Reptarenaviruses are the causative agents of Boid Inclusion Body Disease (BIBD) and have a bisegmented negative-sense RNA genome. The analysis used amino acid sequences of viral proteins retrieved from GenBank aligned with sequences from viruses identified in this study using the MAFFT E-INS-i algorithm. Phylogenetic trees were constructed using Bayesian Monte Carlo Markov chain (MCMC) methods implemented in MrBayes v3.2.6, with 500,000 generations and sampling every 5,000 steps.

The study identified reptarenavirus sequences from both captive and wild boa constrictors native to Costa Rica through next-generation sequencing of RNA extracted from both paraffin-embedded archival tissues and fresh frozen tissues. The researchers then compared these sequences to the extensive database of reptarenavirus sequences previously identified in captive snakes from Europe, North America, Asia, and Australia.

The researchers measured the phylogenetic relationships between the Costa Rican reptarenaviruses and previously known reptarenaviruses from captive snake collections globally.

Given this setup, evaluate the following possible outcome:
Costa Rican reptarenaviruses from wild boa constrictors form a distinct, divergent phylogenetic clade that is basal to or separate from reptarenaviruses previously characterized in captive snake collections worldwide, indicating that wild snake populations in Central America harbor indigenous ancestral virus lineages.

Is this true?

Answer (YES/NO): NO